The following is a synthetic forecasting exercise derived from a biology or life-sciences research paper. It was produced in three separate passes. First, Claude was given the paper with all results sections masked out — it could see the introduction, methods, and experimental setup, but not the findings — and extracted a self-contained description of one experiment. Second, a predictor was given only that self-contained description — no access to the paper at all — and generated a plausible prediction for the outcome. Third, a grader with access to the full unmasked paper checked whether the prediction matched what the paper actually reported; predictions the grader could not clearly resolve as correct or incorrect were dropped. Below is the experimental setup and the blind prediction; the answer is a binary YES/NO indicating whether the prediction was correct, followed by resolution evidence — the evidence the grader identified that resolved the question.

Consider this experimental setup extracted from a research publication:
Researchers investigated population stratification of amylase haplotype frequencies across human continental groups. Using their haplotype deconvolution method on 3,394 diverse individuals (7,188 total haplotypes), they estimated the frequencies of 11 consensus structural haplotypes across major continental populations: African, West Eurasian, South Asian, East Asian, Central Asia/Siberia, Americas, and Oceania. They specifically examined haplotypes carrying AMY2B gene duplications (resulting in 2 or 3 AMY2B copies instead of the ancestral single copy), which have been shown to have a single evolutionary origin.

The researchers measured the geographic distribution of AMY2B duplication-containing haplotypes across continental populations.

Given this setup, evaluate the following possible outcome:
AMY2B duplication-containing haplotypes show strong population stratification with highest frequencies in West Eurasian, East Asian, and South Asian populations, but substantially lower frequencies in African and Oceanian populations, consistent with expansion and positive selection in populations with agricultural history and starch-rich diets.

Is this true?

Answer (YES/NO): NO